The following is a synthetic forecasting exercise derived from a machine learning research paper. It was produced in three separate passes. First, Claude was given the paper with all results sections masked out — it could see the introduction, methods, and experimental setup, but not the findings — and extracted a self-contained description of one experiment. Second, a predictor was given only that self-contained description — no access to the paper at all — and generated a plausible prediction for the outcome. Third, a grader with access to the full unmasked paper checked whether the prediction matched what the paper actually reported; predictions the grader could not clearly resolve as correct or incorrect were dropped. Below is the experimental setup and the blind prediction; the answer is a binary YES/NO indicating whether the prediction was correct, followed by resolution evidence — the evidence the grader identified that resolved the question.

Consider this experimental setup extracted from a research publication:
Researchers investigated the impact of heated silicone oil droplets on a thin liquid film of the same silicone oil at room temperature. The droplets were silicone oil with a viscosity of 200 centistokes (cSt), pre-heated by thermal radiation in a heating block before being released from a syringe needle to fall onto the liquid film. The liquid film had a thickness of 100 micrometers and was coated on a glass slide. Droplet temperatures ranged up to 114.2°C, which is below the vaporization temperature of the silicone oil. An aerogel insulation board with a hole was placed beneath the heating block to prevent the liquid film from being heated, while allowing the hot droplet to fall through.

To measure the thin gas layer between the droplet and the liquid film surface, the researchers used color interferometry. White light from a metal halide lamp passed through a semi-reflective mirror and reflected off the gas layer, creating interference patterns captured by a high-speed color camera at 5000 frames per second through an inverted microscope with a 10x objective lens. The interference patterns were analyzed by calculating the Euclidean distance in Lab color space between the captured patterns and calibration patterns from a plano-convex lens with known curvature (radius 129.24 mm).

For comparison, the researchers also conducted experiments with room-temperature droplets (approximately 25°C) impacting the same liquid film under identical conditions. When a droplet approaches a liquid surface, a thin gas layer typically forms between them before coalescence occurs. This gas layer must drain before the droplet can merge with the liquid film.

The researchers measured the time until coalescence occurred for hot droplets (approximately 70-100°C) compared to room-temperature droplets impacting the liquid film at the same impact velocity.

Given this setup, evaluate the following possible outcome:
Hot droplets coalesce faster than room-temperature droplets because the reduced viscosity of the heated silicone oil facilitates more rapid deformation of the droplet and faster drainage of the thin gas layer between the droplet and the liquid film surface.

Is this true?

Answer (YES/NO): NO